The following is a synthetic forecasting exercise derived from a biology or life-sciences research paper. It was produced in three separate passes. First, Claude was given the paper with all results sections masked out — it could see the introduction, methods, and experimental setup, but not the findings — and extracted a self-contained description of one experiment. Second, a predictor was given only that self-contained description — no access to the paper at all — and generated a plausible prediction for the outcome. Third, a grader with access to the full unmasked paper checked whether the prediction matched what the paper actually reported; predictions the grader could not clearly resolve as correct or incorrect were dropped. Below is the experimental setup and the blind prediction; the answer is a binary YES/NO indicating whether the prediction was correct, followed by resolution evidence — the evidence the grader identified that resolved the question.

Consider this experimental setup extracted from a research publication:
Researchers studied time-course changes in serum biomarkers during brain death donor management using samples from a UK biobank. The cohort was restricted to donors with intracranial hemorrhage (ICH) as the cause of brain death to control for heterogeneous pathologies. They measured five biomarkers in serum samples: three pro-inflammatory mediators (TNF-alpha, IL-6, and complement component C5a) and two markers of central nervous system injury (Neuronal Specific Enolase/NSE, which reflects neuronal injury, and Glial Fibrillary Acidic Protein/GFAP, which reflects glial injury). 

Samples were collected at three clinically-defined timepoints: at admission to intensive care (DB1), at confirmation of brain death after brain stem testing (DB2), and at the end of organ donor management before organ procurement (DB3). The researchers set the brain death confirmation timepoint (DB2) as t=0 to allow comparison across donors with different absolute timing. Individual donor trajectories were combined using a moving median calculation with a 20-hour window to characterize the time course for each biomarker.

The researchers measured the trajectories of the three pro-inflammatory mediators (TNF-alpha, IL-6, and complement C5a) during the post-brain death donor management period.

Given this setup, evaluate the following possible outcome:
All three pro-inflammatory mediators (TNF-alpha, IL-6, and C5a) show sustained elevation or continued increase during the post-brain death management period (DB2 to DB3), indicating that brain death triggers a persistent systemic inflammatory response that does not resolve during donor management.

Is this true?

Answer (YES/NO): NO